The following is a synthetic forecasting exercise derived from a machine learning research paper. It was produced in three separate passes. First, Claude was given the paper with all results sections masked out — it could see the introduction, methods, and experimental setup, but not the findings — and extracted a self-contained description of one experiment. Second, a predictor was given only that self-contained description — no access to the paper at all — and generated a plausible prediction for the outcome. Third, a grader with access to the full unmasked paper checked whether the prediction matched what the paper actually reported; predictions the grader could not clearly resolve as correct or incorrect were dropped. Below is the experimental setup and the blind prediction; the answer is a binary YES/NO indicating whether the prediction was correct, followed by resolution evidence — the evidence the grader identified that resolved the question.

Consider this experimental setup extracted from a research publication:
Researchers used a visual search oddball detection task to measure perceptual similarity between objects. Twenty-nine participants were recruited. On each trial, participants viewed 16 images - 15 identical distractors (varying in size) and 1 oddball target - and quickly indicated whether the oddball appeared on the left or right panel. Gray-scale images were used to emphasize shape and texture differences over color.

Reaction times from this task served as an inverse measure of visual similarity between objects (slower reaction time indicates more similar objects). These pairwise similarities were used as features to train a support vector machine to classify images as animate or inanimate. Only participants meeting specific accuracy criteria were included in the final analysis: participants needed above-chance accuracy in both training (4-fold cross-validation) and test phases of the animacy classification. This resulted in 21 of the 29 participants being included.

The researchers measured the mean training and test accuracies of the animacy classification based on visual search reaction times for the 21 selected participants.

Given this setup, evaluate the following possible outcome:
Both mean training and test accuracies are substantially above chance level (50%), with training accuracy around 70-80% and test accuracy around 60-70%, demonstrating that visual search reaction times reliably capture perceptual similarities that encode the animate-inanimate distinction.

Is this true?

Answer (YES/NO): NO